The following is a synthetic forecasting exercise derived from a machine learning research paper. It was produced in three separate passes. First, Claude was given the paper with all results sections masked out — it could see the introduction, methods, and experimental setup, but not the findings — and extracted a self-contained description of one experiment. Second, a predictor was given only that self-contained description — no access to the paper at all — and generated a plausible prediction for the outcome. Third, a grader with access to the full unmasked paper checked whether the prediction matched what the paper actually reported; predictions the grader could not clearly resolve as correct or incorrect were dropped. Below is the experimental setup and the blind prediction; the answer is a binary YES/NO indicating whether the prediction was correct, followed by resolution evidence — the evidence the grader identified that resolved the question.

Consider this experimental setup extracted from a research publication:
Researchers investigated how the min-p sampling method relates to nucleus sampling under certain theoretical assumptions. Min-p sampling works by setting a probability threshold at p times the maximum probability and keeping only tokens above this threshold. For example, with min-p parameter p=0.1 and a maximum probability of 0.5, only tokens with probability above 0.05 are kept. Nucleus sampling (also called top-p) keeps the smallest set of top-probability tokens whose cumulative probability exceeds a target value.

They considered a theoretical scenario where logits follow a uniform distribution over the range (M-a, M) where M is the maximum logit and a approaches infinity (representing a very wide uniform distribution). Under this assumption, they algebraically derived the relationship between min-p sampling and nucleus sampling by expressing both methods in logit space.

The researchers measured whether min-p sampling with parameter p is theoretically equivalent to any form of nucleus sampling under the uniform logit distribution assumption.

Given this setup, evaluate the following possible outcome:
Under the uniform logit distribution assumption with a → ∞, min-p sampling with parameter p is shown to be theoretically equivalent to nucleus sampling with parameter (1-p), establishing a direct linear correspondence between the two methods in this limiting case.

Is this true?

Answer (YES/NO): YES